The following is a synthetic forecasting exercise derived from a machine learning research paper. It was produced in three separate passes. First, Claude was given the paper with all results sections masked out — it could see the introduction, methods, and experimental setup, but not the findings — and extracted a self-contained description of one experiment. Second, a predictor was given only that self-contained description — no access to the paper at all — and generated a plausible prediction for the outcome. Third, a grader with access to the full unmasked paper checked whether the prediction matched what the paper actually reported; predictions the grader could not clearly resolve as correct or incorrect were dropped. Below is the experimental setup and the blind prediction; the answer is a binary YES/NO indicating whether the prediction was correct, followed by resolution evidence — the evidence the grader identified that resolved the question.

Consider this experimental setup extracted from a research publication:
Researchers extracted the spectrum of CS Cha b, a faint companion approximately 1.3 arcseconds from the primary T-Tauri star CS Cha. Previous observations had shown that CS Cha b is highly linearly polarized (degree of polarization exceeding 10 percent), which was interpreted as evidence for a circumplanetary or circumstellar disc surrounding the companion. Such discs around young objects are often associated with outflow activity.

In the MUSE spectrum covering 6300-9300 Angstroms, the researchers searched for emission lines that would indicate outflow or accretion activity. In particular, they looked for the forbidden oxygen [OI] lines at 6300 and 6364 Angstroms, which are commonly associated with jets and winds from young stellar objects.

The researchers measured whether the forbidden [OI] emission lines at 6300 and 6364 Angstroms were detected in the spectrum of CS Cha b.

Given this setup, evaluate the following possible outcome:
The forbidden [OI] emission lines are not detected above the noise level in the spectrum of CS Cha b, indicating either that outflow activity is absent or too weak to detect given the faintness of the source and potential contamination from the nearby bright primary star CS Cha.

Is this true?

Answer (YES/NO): NO